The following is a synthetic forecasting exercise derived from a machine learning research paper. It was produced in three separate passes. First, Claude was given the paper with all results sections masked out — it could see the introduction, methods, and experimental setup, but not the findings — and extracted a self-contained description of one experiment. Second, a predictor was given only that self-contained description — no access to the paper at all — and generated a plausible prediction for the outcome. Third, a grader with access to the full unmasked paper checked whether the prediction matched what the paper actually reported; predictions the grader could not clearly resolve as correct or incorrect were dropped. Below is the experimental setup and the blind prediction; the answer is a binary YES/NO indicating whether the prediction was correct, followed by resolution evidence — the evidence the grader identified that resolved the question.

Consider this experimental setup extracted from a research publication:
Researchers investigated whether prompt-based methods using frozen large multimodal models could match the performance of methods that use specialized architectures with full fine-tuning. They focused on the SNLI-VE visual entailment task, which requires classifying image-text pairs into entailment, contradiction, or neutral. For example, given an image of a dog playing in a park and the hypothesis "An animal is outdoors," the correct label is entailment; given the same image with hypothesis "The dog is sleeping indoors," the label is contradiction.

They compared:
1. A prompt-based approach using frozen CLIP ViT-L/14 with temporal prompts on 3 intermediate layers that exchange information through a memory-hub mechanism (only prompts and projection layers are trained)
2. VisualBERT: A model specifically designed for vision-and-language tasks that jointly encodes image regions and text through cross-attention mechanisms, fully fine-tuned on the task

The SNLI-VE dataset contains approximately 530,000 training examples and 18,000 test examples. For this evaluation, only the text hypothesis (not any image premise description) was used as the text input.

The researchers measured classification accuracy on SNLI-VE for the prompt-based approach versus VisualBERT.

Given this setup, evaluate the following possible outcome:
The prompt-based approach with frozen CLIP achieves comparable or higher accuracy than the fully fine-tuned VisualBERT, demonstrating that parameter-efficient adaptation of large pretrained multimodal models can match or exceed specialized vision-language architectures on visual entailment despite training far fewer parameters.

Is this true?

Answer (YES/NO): NO